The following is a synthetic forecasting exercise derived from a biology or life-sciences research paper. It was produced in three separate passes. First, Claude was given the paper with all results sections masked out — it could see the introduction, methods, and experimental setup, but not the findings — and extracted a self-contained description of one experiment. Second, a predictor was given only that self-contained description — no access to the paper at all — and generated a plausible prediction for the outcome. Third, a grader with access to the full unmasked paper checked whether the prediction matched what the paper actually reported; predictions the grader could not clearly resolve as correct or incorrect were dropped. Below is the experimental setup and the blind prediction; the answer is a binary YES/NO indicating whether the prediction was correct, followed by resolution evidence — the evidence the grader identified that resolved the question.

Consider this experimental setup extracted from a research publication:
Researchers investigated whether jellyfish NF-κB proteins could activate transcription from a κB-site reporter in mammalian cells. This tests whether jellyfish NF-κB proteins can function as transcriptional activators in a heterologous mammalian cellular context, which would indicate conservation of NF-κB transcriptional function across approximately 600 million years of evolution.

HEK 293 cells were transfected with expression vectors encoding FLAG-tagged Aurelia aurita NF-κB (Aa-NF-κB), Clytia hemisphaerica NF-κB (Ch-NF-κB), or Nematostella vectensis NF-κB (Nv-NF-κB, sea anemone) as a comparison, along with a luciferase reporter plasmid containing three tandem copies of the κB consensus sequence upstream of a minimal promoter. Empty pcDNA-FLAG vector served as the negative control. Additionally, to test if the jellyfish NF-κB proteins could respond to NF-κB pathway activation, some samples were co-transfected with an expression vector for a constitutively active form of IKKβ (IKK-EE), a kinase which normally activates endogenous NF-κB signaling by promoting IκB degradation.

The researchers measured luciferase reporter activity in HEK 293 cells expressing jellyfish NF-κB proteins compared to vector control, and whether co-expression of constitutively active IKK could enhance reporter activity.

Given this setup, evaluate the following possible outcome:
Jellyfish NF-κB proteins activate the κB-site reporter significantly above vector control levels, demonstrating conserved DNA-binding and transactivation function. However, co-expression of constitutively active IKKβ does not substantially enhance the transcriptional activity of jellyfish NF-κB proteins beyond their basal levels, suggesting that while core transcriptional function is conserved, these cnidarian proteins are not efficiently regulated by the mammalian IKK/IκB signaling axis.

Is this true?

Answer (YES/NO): NO